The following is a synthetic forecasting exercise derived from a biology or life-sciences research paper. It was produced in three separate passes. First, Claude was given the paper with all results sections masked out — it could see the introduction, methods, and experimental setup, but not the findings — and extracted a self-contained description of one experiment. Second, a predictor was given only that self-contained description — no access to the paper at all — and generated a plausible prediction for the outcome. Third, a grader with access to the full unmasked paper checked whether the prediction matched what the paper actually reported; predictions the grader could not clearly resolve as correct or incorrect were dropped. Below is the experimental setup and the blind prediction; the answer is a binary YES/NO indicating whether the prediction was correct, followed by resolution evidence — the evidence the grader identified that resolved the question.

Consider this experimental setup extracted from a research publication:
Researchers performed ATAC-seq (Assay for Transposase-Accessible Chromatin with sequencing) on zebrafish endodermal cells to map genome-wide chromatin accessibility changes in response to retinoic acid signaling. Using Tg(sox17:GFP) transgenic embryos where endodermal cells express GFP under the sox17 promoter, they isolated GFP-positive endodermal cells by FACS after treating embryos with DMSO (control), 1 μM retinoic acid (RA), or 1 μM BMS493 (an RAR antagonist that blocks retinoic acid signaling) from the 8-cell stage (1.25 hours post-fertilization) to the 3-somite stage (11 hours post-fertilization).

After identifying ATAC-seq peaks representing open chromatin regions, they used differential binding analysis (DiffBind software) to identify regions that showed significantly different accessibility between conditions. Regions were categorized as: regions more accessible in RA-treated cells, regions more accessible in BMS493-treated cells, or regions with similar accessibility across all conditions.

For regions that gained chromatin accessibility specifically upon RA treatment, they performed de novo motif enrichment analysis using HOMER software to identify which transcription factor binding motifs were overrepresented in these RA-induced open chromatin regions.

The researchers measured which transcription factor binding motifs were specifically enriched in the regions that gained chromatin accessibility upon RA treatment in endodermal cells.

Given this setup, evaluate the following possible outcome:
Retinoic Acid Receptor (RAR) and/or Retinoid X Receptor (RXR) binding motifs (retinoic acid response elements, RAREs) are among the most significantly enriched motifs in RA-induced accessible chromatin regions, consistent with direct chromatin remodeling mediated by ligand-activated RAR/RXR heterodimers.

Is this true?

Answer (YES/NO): NO